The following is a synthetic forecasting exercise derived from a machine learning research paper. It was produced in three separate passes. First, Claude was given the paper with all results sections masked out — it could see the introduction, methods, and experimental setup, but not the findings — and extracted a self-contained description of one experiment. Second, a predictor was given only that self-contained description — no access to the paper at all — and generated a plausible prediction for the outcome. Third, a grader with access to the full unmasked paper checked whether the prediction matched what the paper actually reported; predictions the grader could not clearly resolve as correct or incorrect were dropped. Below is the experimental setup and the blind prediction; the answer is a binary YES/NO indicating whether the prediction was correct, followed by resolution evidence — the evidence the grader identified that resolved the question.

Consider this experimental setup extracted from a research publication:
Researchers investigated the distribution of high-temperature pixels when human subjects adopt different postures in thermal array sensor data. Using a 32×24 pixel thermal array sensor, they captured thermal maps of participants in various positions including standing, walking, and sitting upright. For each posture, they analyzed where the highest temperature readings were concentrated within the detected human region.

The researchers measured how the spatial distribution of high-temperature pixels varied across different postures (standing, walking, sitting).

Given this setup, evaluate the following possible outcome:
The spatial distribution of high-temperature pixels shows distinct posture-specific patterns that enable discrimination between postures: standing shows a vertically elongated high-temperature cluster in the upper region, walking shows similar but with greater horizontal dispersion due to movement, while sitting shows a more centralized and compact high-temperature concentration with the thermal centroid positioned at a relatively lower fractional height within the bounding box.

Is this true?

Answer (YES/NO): NO